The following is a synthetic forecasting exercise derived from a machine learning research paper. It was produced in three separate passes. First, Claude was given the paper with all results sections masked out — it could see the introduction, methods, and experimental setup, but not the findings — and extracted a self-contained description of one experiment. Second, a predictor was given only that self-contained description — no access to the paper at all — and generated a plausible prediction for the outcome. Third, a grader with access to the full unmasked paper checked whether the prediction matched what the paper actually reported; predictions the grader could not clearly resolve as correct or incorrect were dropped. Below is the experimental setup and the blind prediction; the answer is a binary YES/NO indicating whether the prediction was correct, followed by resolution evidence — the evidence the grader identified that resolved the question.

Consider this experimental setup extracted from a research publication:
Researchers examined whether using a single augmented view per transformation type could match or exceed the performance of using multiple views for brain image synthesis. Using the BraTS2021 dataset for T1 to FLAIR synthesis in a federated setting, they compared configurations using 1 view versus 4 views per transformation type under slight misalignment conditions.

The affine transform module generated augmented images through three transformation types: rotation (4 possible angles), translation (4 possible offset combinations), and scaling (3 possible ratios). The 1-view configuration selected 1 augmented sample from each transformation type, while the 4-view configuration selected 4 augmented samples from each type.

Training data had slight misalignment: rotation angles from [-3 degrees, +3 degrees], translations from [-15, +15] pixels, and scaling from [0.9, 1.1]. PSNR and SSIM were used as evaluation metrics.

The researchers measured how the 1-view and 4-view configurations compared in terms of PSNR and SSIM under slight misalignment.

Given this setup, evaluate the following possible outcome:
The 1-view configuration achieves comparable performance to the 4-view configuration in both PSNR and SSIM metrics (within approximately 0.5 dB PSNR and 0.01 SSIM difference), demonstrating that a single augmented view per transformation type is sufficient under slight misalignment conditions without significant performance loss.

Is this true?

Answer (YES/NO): YES